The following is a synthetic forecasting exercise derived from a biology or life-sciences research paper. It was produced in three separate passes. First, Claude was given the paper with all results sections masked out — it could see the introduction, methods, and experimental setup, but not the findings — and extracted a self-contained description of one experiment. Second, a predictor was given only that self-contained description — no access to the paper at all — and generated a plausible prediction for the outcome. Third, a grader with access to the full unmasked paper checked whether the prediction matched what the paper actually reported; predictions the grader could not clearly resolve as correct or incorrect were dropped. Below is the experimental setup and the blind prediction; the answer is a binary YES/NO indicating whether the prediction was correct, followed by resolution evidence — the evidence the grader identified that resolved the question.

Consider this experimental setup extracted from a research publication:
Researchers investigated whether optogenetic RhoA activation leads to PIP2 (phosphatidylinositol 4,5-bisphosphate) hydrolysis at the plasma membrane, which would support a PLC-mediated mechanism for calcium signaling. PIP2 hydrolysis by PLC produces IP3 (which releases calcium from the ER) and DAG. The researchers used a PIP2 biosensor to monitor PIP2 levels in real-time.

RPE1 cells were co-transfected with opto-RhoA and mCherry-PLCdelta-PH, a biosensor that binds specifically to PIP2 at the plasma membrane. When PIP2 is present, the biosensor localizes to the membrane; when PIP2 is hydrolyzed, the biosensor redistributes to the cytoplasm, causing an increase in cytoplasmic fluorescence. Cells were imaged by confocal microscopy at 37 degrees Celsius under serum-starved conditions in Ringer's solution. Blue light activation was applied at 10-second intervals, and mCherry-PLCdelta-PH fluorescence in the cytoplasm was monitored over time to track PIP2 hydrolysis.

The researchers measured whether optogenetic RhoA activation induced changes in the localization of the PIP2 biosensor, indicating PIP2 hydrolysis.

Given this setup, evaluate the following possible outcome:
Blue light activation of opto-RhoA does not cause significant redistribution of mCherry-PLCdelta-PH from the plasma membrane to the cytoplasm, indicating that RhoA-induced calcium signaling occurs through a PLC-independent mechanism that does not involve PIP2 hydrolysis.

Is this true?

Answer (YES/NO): NO